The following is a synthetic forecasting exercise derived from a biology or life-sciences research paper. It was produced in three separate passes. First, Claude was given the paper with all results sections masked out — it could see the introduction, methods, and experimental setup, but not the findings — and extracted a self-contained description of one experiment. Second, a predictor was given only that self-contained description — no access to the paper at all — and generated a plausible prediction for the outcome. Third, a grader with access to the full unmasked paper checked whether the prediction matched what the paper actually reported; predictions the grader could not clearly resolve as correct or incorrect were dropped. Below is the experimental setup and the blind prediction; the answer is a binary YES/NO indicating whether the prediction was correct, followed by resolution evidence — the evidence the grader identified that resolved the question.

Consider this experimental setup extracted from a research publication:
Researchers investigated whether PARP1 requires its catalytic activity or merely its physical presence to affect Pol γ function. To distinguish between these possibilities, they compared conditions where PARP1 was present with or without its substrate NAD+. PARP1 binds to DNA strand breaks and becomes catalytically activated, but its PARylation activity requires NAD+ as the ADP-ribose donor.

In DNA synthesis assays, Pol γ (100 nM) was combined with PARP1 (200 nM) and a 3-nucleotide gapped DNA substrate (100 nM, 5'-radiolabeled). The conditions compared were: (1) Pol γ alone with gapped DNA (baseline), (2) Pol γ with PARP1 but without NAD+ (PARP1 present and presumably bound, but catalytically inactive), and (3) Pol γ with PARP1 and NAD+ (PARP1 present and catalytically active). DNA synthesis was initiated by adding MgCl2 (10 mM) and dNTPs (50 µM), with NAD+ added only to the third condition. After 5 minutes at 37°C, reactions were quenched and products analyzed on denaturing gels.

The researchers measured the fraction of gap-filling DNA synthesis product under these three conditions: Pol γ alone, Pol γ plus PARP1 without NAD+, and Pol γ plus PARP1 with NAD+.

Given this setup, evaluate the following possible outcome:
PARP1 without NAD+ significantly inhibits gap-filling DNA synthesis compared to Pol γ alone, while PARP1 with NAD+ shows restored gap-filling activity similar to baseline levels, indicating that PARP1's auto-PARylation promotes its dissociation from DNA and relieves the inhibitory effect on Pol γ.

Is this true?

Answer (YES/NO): YES